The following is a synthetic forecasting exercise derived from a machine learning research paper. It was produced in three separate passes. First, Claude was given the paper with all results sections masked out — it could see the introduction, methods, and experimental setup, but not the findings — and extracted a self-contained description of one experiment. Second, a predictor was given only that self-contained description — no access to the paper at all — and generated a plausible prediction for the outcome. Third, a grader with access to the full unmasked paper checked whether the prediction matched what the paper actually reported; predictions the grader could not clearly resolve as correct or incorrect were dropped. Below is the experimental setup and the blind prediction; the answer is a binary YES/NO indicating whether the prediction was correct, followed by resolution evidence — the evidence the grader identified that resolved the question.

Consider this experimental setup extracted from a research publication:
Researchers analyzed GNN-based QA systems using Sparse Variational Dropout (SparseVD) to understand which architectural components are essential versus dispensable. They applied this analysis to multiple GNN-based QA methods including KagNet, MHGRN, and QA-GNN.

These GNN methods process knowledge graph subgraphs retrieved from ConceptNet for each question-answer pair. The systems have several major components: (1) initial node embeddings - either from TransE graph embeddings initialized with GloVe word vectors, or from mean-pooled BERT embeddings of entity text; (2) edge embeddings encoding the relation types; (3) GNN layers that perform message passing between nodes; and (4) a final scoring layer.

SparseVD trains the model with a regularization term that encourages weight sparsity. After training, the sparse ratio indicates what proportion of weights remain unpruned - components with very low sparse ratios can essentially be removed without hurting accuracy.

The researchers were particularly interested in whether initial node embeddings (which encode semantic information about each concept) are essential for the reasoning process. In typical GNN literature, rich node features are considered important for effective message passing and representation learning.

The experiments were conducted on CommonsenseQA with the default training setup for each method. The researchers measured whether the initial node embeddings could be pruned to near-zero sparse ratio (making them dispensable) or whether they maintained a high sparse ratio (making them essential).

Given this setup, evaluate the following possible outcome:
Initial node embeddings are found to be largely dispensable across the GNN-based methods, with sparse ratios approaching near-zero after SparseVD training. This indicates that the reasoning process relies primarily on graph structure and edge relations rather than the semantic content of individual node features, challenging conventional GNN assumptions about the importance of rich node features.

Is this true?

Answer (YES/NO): YES